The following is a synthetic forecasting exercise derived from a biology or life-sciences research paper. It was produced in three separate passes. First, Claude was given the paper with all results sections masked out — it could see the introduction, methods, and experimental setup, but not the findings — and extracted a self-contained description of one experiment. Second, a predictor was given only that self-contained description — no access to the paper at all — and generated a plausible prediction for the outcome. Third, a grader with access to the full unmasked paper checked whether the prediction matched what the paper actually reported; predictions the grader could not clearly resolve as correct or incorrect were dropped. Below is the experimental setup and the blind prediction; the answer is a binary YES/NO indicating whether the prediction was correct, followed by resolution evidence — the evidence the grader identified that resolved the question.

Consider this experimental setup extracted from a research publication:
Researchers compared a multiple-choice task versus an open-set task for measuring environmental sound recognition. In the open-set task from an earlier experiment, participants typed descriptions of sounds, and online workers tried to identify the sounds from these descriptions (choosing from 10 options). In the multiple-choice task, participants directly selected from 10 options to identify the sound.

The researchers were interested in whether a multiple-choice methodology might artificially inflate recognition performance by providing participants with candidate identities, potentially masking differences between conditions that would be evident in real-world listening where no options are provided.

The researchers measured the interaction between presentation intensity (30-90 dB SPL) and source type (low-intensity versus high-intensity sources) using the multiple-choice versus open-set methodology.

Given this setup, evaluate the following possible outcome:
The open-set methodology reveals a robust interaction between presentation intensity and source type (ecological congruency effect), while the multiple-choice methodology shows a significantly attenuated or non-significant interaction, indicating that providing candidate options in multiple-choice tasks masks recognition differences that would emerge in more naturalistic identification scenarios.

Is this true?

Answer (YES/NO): NO